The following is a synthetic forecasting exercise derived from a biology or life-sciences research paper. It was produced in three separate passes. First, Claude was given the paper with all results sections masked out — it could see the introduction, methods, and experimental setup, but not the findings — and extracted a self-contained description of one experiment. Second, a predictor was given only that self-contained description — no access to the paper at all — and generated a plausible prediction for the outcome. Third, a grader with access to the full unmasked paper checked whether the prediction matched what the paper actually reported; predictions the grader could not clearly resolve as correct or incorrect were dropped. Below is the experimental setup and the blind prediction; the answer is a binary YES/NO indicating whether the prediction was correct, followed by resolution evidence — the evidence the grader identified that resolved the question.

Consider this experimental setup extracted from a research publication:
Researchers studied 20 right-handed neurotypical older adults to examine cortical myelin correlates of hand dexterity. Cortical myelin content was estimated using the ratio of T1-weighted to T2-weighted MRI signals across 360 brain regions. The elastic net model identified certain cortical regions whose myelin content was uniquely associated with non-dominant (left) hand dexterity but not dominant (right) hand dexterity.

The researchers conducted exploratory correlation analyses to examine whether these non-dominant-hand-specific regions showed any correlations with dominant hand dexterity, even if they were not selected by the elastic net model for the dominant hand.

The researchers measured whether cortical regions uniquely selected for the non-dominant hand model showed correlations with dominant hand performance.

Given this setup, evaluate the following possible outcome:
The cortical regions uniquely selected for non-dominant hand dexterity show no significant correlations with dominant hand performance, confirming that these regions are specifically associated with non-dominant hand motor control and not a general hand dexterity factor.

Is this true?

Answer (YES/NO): YES